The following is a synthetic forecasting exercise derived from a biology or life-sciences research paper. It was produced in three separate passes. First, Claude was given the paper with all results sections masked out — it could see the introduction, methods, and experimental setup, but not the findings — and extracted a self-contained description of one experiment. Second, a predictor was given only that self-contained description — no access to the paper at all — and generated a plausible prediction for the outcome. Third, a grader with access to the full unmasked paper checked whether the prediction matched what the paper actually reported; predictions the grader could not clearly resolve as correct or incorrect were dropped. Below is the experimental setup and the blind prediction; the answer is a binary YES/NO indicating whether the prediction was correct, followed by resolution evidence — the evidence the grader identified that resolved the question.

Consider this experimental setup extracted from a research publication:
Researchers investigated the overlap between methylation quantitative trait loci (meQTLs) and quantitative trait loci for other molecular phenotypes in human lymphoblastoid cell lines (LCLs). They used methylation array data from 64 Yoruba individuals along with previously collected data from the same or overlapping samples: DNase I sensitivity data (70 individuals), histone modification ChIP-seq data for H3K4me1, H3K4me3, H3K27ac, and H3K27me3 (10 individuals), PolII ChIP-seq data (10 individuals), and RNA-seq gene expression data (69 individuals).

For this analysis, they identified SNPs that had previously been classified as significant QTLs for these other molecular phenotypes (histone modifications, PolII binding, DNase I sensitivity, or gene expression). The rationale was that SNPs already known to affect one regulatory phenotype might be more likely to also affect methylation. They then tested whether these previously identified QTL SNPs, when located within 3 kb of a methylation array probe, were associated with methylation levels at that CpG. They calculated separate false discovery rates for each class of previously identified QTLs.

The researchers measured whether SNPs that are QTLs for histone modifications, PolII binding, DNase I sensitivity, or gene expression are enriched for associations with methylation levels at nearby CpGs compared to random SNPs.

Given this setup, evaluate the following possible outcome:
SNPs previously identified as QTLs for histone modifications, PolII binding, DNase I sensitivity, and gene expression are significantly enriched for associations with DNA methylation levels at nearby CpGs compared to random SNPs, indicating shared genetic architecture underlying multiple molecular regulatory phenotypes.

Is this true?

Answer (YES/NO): YES